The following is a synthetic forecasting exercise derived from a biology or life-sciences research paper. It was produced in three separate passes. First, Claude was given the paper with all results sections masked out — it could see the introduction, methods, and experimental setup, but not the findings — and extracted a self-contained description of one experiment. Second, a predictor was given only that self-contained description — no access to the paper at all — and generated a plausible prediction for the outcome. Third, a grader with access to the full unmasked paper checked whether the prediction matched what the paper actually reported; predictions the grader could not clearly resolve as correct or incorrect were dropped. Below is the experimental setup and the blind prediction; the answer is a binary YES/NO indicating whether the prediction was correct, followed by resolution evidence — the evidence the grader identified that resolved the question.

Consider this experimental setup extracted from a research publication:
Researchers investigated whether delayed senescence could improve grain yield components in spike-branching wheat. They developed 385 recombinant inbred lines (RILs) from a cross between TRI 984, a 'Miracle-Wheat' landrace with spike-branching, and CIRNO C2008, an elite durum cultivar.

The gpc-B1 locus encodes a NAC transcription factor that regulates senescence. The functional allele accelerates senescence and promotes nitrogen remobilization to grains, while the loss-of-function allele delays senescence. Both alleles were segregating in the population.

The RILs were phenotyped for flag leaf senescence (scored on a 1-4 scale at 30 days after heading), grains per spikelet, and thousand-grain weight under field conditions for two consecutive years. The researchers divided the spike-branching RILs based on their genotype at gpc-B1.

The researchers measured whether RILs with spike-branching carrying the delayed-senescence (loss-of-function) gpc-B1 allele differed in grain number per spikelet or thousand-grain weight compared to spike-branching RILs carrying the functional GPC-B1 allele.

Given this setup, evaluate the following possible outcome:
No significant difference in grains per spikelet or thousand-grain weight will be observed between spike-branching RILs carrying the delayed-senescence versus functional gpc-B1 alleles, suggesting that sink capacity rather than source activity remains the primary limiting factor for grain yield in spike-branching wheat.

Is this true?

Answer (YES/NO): NO